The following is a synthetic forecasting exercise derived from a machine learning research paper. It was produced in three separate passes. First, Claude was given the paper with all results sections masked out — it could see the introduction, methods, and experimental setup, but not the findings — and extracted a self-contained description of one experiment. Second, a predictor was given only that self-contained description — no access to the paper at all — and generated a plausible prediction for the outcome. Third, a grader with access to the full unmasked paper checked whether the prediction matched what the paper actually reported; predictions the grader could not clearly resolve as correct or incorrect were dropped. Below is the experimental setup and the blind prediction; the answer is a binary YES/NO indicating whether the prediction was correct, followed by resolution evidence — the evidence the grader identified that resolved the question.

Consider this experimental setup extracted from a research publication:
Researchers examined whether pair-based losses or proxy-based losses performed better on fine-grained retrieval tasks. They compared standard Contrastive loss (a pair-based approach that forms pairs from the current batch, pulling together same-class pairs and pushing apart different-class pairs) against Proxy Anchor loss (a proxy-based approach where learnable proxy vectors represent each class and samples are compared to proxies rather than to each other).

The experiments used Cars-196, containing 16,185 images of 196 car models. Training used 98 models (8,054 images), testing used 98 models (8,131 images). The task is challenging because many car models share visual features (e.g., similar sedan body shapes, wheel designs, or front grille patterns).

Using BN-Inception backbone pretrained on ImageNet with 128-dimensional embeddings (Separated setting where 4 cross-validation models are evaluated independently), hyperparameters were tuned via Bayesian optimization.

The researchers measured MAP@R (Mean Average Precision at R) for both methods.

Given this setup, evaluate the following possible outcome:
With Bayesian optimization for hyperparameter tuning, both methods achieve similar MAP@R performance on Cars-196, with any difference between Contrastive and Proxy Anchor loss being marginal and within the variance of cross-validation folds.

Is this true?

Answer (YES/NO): NO